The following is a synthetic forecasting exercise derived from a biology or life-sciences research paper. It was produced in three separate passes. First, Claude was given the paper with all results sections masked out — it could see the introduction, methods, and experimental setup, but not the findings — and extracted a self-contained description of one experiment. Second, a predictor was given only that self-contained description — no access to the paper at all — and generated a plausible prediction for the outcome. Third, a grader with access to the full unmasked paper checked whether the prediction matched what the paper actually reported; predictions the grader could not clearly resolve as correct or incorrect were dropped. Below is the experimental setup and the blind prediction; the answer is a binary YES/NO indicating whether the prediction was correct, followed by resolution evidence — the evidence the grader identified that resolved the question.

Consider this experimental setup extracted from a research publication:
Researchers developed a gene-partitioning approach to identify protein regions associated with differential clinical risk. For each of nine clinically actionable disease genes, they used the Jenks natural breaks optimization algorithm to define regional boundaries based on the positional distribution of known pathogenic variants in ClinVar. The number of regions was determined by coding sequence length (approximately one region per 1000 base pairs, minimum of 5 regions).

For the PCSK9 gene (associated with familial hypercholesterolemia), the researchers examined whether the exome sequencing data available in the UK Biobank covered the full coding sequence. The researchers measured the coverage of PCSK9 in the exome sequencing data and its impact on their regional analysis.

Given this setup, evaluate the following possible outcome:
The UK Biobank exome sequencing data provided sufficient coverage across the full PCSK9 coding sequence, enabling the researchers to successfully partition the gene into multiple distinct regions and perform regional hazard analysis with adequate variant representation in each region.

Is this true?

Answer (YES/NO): NO